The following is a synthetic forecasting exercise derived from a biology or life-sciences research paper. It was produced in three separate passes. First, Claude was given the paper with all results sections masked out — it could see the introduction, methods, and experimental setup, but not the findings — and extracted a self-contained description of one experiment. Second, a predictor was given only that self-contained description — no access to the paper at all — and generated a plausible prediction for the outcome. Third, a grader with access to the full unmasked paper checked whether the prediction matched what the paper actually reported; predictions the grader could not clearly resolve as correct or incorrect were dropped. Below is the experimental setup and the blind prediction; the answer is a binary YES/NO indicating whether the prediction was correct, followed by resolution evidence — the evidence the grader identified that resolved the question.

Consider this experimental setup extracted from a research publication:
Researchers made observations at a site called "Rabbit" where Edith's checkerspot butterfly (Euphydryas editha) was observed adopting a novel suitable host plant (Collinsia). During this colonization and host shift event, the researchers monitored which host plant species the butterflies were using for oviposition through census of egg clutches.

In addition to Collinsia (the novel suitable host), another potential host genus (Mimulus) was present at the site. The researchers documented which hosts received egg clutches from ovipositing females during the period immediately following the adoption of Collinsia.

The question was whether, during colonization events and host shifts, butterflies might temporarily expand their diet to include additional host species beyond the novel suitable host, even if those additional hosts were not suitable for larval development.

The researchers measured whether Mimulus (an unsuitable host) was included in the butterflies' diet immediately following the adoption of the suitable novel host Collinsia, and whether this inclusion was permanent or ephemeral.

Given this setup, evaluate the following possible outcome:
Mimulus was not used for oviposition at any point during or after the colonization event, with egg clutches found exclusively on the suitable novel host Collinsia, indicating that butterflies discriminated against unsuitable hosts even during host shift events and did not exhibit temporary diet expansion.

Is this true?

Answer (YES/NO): NO